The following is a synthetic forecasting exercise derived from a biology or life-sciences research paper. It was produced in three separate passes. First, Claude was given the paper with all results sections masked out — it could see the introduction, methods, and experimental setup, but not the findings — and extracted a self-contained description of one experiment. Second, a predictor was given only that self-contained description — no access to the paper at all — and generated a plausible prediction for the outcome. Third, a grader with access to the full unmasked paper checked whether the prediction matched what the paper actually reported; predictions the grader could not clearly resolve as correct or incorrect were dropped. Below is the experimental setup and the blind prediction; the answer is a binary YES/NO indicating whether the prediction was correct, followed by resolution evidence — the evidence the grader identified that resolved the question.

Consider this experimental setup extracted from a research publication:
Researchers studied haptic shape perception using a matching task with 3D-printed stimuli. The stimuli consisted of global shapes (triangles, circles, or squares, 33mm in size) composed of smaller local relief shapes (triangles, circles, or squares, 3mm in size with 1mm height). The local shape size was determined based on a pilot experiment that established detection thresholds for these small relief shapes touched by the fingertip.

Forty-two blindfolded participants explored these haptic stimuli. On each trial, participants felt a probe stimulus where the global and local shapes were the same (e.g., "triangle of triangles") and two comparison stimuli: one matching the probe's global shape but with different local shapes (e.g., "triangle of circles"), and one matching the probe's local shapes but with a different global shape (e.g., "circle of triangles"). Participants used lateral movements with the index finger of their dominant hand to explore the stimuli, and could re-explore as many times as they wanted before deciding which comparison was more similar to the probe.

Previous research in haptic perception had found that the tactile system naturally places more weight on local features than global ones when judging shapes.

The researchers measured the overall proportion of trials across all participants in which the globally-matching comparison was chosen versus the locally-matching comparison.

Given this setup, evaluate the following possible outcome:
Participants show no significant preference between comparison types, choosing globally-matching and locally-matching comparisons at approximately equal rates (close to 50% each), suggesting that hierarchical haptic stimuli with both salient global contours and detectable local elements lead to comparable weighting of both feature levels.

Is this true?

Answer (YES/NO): NO